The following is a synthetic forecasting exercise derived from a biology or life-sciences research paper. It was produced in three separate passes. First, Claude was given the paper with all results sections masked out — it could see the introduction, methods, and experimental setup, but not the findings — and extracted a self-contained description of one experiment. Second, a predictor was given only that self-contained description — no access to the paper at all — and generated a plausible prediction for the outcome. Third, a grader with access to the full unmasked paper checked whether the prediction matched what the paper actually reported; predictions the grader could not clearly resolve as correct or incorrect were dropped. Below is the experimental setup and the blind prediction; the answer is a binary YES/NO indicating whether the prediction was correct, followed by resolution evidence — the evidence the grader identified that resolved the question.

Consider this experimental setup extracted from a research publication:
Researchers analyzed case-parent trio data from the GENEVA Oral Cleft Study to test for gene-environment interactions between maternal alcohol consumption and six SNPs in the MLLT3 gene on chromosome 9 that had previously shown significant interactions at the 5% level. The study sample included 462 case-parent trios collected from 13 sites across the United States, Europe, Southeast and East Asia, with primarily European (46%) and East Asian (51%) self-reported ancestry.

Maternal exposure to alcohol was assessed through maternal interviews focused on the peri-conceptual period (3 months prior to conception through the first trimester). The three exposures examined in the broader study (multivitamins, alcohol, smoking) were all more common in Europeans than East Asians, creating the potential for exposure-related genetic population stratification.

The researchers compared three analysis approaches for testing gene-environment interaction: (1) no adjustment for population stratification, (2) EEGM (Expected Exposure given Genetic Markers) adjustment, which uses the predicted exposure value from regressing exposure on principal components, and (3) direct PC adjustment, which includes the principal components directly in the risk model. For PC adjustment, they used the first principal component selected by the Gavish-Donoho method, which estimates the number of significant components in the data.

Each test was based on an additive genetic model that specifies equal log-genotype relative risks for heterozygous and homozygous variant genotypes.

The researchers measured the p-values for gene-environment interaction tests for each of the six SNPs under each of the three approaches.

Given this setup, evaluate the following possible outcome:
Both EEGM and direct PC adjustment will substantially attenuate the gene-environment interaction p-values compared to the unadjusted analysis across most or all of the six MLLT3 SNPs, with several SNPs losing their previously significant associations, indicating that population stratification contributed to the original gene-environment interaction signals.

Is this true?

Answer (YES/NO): YES